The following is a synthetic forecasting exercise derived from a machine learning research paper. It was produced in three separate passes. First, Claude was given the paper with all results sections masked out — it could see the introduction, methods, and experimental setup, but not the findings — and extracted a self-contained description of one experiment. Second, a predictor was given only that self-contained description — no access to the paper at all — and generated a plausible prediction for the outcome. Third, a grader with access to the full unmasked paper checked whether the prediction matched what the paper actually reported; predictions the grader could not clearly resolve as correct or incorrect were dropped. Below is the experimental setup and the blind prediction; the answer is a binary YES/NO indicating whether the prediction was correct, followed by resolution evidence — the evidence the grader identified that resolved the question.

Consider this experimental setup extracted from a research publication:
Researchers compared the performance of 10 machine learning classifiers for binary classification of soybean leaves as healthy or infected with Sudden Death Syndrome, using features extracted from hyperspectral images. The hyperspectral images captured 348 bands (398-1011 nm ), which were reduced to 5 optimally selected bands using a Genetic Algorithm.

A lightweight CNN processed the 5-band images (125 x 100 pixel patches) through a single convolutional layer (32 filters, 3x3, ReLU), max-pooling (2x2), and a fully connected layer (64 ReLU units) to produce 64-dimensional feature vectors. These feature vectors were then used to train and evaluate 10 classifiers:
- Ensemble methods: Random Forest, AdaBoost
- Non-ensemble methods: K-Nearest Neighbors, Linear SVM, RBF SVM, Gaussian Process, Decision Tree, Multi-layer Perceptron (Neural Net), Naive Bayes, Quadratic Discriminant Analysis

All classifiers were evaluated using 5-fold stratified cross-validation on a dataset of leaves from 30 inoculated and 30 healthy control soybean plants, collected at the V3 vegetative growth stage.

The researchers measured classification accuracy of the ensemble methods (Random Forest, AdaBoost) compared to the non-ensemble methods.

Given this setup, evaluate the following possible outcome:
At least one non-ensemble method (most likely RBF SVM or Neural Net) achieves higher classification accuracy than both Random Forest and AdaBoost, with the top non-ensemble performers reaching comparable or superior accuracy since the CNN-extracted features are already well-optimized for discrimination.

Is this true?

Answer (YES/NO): YES